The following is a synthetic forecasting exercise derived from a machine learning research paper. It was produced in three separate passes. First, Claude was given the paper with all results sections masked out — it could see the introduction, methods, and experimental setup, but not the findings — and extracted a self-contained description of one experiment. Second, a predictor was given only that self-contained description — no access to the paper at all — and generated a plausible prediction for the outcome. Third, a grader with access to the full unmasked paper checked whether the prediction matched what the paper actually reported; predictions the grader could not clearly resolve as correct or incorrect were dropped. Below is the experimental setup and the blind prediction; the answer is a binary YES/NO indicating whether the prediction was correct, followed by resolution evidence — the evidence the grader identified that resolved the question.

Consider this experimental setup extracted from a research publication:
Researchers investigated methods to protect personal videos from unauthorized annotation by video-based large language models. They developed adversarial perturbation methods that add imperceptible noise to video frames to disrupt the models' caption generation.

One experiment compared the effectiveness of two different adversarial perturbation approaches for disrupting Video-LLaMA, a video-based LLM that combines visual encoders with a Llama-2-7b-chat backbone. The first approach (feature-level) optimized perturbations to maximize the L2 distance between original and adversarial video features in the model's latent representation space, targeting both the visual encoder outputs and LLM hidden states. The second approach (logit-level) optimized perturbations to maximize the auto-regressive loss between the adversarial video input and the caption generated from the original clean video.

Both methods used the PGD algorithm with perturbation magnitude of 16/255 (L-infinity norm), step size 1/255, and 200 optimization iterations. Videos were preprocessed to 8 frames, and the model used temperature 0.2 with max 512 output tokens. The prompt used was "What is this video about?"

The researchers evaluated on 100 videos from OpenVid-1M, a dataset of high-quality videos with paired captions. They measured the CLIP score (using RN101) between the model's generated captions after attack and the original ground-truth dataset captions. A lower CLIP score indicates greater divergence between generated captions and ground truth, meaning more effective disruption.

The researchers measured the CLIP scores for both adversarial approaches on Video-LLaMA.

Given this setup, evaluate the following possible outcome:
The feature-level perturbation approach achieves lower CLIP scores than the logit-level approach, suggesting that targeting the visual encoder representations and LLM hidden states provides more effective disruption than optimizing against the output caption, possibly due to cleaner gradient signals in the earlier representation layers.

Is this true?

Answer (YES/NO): YES